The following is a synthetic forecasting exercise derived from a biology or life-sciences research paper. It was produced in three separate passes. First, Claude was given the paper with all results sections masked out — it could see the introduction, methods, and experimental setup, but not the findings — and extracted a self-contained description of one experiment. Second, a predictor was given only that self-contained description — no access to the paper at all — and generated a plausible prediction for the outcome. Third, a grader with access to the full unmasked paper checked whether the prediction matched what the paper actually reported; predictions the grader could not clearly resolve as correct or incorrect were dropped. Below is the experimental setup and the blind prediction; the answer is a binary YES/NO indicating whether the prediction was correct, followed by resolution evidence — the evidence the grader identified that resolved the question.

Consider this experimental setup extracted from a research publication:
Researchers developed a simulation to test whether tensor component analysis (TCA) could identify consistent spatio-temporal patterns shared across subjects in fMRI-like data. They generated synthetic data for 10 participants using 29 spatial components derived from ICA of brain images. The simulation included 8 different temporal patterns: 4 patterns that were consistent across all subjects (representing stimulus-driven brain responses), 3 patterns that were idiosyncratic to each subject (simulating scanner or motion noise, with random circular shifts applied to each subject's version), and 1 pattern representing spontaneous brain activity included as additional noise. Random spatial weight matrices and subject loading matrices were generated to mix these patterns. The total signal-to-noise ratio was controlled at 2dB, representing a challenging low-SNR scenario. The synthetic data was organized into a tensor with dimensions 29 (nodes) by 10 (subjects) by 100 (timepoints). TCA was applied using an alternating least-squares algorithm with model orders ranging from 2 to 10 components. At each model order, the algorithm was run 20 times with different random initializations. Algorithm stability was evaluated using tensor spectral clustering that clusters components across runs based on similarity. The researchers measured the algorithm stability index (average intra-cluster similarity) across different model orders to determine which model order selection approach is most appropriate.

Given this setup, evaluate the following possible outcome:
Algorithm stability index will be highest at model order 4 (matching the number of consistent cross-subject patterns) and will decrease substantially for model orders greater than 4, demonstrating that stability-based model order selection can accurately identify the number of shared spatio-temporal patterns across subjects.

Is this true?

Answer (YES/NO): NO